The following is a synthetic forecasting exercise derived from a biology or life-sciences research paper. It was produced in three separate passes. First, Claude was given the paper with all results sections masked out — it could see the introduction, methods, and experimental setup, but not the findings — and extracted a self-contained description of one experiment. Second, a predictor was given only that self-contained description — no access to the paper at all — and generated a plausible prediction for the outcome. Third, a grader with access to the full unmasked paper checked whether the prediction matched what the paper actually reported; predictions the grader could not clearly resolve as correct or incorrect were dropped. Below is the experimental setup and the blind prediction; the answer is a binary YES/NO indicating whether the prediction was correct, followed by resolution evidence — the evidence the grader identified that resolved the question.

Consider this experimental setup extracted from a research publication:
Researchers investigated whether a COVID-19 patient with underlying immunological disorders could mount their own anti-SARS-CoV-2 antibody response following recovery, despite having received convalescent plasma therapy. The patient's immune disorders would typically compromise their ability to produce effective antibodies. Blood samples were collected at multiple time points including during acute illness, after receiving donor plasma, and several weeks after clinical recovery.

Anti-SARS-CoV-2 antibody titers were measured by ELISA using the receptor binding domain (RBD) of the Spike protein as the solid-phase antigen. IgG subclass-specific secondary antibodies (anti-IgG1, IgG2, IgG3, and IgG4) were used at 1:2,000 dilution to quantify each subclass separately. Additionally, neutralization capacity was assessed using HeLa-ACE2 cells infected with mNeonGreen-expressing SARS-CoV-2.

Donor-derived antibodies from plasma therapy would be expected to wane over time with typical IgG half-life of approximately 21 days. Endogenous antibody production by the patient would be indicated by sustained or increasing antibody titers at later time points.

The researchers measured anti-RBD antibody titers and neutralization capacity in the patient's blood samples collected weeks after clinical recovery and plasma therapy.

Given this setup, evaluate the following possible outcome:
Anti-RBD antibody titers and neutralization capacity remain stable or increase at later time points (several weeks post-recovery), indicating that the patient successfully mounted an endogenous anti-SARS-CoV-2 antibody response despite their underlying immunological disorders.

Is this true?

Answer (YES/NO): NO